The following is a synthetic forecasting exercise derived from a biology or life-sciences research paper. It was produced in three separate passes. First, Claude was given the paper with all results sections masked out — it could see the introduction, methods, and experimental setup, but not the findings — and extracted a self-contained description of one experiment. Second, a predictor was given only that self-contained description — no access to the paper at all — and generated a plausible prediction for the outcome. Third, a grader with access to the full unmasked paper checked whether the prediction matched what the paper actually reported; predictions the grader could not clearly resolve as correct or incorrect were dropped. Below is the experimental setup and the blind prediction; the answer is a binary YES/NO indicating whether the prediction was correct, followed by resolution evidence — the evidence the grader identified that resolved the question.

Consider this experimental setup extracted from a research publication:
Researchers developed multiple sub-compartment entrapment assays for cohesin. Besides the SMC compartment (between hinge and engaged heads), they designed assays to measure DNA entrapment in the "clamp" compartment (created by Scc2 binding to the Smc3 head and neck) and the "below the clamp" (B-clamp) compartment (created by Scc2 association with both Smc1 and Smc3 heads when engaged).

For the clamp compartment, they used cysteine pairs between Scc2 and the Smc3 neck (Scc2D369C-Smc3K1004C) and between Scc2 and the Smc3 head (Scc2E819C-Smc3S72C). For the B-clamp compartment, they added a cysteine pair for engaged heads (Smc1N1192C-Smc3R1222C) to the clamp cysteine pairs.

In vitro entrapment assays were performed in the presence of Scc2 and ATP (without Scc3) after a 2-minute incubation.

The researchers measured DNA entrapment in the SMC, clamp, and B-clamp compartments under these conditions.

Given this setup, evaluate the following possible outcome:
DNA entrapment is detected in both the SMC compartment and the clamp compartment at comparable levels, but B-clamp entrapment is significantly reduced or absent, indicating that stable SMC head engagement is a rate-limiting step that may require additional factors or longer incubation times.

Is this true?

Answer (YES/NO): NO